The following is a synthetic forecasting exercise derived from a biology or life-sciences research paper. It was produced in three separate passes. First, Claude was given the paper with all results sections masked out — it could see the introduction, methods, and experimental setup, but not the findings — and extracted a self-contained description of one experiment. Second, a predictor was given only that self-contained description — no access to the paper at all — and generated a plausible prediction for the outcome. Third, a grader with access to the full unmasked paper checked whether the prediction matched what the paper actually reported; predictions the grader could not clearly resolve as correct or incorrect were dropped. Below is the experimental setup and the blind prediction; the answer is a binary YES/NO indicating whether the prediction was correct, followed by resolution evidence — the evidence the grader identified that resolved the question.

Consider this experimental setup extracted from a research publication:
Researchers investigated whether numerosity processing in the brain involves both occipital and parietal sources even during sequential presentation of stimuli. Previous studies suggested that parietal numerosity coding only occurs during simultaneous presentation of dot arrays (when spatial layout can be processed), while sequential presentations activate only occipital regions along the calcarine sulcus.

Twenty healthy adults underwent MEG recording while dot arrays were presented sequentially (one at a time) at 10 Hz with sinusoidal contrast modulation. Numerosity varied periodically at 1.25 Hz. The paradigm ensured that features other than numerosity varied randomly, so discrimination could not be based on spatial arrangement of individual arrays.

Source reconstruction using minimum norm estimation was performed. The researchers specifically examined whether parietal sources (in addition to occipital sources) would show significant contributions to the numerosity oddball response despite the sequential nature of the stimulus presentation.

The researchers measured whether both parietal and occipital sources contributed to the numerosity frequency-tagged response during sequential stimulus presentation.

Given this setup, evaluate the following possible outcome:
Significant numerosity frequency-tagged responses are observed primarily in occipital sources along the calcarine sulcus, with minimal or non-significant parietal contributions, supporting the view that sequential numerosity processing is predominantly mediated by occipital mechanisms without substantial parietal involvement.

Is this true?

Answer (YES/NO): NO